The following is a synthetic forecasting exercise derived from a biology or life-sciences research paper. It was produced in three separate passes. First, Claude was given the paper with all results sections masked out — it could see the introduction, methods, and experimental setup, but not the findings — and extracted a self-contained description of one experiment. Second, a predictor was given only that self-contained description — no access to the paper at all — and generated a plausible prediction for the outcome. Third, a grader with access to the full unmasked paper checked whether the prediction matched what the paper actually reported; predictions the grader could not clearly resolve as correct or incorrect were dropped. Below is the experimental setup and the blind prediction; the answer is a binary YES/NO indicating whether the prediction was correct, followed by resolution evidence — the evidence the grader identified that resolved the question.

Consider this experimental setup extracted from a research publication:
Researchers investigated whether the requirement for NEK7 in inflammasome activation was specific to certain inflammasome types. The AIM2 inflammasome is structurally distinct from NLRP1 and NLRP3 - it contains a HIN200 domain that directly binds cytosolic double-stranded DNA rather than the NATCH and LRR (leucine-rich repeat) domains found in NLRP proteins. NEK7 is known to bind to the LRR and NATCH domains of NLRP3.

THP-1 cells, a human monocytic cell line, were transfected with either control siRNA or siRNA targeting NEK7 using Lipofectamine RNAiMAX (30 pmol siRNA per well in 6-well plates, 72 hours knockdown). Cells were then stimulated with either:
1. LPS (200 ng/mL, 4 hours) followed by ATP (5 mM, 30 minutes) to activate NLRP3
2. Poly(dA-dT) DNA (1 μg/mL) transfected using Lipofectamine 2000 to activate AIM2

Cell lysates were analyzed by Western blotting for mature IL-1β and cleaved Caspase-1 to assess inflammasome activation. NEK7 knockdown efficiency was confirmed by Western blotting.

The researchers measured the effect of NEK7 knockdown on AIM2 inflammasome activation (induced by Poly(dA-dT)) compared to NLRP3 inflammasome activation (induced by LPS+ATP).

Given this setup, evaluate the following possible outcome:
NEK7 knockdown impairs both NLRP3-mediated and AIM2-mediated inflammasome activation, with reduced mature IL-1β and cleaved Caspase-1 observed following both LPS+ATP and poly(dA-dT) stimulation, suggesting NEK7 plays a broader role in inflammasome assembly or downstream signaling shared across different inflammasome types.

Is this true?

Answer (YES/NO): NO